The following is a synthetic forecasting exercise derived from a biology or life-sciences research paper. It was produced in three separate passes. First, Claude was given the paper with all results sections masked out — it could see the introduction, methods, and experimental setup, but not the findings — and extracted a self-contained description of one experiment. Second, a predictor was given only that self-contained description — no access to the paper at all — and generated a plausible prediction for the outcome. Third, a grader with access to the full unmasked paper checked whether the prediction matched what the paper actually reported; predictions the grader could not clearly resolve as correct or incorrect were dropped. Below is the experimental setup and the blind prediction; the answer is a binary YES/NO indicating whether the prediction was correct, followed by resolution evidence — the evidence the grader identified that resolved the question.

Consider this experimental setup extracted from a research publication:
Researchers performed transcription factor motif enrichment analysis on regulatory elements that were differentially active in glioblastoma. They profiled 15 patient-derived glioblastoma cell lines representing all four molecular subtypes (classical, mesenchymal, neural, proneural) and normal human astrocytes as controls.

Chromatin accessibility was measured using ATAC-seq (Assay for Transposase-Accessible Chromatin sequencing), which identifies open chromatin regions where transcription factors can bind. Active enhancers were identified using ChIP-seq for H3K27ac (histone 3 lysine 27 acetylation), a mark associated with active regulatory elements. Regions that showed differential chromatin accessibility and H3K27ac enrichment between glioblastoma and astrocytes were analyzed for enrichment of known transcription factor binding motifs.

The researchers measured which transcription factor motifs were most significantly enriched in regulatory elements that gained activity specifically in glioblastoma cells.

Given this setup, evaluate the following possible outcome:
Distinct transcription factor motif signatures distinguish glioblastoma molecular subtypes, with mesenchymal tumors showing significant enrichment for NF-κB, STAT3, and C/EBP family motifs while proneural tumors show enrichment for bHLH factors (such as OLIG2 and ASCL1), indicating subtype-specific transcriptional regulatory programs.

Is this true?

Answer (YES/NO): NO